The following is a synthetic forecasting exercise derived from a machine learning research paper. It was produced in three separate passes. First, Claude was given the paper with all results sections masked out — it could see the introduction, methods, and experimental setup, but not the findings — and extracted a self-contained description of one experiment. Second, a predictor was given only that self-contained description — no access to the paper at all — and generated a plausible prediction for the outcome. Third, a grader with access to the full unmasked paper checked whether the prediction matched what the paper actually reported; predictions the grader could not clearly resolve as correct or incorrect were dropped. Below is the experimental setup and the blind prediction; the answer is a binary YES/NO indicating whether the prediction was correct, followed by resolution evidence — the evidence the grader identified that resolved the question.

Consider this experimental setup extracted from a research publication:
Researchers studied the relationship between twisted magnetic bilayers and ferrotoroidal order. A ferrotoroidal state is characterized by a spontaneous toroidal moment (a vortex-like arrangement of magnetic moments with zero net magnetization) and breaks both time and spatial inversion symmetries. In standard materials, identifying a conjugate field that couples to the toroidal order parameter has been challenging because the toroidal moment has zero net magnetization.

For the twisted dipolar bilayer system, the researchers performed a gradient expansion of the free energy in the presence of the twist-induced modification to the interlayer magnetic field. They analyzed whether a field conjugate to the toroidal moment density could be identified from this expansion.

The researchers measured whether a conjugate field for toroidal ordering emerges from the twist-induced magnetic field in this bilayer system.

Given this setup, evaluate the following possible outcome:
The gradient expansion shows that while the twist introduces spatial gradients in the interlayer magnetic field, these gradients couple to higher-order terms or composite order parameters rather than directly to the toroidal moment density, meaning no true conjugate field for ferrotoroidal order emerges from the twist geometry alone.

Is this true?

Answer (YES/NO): NO